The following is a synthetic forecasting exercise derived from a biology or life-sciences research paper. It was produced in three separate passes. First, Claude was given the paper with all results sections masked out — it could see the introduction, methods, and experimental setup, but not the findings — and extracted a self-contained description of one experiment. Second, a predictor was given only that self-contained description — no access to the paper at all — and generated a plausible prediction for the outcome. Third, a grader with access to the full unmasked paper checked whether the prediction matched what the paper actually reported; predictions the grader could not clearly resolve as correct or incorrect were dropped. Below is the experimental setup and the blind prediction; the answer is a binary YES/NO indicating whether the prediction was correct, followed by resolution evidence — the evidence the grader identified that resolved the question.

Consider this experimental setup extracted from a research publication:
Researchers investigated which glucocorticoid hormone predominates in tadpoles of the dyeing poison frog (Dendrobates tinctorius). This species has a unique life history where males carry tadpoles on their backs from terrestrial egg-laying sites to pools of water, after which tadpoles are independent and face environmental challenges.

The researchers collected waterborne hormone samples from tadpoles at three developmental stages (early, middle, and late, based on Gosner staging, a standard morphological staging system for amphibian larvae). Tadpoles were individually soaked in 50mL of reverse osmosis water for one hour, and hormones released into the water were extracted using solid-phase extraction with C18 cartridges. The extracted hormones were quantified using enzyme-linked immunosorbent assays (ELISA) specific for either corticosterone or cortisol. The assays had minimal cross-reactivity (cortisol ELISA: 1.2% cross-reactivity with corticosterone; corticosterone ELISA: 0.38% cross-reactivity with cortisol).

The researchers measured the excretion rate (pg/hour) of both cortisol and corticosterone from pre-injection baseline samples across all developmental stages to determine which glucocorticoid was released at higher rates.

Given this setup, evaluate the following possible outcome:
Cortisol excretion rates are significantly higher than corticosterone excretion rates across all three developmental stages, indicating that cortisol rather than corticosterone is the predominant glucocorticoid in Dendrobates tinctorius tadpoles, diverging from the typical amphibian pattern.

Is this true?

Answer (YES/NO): NO